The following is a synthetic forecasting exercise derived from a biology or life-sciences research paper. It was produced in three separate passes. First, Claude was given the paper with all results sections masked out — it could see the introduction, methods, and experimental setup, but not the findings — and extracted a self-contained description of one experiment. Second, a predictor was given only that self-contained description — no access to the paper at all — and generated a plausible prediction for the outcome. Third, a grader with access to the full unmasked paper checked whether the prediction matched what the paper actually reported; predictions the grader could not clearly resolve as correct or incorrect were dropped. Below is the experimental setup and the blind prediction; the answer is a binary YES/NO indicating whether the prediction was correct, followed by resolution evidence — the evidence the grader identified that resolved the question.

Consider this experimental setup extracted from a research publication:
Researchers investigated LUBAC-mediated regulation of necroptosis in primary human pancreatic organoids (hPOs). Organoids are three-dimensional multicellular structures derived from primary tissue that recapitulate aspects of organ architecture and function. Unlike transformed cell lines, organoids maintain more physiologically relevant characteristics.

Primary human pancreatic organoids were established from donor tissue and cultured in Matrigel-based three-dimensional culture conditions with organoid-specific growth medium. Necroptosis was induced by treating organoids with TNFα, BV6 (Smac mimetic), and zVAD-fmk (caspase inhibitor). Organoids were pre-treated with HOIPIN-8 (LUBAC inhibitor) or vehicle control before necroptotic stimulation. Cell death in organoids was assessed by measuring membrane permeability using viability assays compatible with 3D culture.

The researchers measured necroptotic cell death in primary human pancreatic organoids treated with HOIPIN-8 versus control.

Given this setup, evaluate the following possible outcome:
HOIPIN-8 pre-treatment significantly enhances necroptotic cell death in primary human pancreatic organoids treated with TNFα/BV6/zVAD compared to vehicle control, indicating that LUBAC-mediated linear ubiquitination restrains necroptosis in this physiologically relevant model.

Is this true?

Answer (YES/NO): NO